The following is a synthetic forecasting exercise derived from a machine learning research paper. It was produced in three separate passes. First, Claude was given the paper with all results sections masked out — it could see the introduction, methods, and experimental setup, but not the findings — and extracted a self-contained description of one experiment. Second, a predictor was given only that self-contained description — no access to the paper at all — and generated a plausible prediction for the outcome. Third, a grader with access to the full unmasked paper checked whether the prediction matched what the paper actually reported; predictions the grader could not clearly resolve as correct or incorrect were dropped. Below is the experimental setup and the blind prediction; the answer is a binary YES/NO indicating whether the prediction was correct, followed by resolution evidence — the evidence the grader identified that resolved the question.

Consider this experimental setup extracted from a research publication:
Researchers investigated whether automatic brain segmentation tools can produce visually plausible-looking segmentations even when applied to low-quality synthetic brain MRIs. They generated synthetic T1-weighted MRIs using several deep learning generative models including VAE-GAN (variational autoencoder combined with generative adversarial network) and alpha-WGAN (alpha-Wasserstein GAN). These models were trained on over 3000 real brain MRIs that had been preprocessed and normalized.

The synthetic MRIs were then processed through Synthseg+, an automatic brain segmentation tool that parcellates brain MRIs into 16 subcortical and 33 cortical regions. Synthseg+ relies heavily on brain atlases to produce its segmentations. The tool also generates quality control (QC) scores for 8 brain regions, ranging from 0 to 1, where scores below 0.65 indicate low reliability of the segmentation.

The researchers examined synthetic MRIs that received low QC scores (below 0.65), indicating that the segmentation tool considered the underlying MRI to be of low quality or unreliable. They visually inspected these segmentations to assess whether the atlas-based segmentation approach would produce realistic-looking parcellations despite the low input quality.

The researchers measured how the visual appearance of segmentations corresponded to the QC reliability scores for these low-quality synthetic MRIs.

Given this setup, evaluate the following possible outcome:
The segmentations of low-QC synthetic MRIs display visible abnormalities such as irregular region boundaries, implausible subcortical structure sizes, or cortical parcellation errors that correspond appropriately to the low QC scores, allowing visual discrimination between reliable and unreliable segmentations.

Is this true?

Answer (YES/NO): NO